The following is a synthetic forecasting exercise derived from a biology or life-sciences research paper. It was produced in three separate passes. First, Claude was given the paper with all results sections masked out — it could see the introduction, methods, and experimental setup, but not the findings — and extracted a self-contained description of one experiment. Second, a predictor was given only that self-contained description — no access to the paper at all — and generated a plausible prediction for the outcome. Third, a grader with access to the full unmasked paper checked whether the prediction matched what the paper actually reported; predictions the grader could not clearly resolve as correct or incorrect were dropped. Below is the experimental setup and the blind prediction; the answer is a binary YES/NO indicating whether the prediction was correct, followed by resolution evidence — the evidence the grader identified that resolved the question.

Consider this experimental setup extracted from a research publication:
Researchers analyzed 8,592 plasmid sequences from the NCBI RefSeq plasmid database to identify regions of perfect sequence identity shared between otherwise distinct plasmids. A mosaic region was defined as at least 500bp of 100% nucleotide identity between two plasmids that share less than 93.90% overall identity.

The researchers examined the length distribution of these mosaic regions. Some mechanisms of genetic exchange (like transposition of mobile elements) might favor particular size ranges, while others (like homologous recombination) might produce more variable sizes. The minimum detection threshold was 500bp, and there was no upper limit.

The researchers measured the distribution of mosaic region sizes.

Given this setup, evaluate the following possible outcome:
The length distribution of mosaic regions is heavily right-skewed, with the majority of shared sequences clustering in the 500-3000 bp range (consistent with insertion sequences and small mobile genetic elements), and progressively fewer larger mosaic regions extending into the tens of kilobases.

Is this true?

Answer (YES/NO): YES